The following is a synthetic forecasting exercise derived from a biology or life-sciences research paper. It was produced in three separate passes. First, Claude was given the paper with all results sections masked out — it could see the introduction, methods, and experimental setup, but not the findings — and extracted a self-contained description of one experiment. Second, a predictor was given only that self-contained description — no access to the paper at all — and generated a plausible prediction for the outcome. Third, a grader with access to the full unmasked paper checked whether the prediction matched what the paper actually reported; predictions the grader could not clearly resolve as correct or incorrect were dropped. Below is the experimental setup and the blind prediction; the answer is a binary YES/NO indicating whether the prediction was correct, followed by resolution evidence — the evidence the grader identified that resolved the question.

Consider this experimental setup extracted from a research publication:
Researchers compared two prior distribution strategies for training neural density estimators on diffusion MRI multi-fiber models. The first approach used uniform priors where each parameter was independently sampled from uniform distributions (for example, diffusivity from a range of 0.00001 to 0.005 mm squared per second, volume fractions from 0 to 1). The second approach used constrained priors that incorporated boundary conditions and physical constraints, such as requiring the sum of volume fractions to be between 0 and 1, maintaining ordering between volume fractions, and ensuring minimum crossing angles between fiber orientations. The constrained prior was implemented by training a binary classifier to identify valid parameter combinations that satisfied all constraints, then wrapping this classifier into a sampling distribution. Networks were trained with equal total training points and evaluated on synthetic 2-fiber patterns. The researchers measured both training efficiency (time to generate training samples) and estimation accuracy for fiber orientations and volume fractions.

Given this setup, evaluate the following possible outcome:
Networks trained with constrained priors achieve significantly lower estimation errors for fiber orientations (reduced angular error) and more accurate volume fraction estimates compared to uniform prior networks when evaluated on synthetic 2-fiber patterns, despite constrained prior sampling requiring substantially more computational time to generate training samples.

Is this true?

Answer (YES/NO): NO